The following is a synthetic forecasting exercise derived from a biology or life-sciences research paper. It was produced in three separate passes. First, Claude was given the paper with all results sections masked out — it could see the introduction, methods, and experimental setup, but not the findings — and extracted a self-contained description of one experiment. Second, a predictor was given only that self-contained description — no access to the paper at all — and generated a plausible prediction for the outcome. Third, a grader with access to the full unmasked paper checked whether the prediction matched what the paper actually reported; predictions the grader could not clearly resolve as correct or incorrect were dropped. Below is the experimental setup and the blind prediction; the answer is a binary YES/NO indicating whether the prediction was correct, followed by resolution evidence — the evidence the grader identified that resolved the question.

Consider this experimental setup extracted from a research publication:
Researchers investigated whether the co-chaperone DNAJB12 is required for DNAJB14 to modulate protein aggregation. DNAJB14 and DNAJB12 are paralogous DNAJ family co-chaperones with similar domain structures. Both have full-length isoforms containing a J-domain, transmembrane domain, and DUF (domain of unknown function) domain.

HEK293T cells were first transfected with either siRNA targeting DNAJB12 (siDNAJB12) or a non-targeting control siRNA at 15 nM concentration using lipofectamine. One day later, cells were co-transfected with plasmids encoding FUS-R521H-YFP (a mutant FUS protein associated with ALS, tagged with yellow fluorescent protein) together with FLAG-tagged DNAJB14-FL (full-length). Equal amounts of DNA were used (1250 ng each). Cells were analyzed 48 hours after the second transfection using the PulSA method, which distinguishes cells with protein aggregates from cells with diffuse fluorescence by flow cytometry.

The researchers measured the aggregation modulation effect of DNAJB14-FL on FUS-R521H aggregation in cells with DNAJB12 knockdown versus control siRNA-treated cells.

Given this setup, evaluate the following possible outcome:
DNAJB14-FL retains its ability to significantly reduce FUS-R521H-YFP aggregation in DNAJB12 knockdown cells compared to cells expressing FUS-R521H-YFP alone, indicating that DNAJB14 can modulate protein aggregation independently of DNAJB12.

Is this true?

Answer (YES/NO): NO